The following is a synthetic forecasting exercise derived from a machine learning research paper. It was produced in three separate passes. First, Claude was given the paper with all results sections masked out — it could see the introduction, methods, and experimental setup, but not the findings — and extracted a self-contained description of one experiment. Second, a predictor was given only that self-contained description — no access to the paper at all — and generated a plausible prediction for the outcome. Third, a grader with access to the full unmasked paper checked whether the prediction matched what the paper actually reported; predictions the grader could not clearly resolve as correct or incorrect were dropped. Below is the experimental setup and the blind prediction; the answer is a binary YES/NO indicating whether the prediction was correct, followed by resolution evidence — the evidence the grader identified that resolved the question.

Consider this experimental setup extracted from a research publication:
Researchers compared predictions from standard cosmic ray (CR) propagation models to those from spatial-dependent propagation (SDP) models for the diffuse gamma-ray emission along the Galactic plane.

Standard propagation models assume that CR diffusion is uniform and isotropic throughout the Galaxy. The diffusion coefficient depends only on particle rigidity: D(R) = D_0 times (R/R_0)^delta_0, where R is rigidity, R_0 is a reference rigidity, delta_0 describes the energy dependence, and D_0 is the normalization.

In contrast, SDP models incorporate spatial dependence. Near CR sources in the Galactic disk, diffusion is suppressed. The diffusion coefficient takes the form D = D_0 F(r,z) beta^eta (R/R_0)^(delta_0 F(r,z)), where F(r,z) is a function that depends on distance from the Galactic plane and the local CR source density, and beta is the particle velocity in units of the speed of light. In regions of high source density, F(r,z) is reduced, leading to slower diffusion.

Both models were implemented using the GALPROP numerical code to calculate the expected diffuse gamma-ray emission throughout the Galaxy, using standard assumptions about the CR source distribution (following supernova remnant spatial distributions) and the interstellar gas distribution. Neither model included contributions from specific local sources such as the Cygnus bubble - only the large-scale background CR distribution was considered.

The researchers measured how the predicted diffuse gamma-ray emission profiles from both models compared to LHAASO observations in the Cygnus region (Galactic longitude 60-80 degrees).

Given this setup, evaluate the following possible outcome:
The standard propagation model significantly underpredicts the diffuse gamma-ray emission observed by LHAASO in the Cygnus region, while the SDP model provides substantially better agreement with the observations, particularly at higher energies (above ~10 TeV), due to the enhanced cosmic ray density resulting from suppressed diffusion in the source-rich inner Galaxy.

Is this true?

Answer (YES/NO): NO